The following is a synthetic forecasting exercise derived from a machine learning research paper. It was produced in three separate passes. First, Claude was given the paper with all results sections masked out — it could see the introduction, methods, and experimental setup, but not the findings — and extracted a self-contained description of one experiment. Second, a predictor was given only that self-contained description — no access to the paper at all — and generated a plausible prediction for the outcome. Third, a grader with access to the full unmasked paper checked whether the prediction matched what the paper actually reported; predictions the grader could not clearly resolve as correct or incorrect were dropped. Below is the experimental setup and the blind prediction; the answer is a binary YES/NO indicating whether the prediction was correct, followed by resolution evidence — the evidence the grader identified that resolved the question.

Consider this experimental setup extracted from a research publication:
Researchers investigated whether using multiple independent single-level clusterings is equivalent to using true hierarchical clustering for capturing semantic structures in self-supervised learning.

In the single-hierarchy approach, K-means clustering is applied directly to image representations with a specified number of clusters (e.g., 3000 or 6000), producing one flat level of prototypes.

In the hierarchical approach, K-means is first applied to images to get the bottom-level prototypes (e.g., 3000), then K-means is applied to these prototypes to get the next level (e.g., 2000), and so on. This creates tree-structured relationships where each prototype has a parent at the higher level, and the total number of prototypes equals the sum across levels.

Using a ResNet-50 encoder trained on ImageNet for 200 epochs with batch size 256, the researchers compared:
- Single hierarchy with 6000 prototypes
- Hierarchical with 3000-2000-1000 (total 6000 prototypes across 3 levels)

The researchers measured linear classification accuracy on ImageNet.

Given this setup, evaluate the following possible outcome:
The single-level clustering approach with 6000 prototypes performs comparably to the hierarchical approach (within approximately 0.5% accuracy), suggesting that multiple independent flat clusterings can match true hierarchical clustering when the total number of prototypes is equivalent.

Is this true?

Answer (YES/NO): NO